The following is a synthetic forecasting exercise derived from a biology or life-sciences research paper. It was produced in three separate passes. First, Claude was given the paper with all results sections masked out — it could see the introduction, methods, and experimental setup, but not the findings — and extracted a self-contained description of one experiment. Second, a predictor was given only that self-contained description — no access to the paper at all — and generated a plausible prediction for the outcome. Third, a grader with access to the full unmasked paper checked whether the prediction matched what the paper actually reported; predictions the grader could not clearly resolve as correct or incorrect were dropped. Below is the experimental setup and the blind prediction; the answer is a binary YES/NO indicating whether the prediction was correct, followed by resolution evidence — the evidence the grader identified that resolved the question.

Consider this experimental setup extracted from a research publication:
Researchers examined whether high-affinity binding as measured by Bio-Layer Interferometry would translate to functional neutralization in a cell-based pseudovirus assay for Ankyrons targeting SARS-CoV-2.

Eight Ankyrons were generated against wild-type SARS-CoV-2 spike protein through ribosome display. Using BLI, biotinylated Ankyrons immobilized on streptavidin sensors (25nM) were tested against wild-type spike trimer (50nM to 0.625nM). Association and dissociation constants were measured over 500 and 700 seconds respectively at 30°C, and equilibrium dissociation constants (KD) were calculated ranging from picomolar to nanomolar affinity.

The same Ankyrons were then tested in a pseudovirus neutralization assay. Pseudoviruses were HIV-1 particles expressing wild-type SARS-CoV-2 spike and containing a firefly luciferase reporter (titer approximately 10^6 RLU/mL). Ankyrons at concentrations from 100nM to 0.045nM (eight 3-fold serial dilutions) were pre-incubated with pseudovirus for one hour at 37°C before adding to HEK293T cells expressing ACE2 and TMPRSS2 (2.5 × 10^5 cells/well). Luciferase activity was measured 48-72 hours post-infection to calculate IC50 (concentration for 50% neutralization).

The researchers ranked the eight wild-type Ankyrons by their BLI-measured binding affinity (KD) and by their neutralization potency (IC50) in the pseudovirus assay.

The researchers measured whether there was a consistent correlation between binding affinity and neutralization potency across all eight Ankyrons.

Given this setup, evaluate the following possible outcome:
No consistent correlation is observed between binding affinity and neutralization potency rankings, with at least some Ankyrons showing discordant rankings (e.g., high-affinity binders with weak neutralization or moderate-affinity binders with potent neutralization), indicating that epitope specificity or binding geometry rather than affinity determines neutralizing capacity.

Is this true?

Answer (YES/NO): NO